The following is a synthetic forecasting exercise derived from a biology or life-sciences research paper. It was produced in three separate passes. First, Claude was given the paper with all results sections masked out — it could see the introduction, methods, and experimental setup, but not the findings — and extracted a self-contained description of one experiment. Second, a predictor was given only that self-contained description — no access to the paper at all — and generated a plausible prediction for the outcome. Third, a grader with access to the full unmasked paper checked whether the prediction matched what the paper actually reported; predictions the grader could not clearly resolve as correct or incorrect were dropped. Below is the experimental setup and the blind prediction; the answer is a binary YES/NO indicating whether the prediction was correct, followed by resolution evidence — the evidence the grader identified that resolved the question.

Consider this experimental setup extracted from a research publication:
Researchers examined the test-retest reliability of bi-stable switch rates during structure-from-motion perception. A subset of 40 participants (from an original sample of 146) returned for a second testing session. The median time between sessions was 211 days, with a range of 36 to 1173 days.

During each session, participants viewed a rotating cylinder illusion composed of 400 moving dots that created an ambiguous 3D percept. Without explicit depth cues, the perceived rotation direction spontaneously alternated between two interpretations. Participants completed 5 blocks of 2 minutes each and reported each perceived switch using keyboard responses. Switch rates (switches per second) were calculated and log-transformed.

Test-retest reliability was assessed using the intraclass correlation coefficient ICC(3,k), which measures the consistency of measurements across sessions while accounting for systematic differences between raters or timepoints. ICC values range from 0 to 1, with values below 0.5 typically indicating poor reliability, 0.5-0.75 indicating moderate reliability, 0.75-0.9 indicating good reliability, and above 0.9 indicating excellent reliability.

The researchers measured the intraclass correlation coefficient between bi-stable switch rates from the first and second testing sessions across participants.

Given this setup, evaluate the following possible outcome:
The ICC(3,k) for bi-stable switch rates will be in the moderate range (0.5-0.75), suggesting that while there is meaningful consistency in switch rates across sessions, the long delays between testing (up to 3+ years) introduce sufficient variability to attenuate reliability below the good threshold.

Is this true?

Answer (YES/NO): NO